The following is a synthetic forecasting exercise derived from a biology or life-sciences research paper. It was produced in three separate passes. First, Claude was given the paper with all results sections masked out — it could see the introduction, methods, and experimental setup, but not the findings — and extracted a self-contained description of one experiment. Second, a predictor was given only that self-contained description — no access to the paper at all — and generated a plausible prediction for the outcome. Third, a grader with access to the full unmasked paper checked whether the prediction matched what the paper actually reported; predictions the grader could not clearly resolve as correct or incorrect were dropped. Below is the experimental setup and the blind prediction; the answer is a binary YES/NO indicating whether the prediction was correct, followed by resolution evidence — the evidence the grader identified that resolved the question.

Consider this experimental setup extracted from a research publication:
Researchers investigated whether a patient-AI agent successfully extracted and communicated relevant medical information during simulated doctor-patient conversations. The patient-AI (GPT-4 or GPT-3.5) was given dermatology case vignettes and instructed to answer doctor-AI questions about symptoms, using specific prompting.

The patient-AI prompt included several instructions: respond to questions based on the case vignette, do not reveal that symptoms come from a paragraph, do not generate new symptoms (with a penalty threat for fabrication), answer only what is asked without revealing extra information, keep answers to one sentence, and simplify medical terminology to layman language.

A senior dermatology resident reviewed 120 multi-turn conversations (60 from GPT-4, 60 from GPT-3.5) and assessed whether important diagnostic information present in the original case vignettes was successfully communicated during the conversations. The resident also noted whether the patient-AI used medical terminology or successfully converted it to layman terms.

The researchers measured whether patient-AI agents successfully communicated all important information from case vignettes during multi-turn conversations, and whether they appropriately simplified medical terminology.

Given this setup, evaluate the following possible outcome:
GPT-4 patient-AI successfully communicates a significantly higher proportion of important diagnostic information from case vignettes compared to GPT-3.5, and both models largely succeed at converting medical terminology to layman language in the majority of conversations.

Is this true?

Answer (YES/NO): NO